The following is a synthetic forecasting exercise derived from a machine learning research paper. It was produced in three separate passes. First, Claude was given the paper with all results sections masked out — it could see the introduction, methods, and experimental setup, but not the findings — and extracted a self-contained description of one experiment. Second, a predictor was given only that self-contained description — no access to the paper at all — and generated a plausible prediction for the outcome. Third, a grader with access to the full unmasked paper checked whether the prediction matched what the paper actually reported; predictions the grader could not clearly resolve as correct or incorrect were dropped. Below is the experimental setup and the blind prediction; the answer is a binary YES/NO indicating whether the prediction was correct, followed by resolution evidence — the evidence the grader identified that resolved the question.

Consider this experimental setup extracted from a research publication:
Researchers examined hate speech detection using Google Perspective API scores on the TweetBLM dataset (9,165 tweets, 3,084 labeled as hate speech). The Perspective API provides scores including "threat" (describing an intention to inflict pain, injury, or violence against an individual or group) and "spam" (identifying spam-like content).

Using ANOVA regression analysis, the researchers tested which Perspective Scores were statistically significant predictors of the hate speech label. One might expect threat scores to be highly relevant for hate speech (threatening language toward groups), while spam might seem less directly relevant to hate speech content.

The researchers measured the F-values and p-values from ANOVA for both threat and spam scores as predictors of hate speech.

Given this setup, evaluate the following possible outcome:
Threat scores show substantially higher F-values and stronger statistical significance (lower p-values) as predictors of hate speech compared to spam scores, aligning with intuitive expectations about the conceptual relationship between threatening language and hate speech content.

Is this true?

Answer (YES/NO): NO